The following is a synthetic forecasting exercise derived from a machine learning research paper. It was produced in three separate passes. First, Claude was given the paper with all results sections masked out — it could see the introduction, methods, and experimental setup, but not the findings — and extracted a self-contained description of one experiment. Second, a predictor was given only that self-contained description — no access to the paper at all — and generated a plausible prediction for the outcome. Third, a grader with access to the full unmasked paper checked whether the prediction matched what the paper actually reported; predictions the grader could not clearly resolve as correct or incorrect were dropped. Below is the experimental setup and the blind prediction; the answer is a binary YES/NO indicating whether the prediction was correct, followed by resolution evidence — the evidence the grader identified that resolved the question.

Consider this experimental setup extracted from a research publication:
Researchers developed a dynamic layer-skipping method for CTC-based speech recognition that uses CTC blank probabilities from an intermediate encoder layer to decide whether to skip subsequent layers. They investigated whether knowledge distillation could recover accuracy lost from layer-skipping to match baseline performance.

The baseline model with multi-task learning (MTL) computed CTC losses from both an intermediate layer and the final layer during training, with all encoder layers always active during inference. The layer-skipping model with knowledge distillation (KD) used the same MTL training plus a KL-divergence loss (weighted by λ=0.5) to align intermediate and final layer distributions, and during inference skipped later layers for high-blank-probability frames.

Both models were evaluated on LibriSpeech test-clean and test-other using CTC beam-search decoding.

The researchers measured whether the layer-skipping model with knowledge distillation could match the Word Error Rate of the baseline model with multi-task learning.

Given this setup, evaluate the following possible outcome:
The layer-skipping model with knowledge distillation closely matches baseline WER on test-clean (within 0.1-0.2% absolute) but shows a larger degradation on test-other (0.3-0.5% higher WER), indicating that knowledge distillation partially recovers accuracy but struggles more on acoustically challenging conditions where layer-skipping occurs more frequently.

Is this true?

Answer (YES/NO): NO